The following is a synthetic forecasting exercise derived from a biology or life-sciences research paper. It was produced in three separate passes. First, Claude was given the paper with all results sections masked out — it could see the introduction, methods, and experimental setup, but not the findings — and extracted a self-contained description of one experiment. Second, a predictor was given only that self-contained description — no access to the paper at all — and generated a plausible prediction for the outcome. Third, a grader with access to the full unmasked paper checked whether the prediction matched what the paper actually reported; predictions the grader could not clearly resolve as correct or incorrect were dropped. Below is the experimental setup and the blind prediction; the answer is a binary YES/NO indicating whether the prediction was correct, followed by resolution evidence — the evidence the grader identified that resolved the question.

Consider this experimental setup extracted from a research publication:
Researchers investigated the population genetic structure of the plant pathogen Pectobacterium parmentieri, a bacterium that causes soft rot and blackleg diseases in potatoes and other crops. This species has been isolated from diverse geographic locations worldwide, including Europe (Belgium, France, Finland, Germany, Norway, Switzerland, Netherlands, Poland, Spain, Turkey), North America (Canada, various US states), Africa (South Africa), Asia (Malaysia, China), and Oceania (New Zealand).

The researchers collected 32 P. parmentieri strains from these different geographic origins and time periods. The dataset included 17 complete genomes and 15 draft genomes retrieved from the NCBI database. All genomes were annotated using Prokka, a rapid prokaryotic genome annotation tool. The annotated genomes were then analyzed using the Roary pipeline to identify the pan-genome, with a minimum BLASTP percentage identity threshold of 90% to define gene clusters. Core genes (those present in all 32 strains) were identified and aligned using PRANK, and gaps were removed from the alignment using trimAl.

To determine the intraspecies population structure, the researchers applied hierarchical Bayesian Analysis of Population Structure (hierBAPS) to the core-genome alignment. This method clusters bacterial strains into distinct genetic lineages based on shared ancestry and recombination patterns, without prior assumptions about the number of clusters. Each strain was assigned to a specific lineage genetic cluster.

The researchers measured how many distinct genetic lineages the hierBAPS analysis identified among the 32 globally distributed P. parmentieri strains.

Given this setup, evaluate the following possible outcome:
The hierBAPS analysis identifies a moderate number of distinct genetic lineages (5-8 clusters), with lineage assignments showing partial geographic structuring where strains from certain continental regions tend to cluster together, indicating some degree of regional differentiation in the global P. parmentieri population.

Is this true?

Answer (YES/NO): NO